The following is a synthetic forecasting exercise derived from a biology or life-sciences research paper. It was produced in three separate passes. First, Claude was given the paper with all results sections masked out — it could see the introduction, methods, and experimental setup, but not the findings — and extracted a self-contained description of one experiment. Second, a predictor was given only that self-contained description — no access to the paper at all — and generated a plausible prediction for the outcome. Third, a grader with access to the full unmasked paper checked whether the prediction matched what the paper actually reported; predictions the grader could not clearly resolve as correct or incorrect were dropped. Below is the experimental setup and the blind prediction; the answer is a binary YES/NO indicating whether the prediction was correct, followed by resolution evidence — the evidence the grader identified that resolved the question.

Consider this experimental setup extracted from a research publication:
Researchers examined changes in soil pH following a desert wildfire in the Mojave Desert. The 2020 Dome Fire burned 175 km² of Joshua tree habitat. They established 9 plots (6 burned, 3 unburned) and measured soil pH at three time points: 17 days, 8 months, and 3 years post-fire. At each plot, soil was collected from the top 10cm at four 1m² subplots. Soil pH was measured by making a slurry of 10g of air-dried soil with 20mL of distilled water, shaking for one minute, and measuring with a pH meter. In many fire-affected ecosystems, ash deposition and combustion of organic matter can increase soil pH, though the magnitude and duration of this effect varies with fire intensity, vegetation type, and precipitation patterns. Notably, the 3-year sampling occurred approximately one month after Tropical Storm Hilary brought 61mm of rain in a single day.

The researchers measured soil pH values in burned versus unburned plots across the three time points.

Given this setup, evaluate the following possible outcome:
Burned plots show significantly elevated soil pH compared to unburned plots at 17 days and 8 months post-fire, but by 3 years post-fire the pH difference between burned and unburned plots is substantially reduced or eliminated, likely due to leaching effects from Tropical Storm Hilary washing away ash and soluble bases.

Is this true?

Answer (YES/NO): NO